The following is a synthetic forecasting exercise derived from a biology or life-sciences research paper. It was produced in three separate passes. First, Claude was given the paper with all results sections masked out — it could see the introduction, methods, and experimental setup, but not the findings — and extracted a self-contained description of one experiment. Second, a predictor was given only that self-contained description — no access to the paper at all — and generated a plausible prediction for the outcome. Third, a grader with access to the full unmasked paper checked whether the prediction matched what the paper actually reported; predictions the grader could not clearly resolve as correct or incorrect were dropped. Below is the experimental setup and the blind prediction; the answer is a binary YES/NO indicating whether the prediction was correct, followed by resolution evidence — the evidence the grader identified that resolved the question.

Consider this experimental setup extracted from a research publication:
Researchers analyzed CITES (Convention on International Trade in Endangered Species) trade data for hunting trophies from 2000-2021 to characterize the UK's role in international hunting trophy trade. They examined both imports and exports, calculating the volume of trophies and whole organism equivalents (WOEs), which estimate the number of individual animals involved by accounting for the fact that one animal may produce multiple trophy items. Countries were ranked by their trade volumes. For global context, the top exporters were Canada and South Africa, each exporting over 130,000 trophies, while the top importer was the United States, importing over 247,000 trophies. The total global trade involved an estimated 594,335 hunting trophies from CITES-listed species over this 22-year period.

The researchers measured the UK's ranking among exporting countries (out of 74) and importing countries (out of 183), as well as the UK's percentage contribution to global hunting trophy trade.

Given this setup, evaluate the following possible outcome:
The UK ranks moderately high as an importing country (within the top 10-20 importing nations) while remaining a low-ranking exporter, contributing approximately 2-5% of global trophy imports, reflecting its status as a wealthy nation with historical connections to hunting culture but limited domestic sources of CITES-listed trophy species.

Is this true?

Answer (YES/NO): NO